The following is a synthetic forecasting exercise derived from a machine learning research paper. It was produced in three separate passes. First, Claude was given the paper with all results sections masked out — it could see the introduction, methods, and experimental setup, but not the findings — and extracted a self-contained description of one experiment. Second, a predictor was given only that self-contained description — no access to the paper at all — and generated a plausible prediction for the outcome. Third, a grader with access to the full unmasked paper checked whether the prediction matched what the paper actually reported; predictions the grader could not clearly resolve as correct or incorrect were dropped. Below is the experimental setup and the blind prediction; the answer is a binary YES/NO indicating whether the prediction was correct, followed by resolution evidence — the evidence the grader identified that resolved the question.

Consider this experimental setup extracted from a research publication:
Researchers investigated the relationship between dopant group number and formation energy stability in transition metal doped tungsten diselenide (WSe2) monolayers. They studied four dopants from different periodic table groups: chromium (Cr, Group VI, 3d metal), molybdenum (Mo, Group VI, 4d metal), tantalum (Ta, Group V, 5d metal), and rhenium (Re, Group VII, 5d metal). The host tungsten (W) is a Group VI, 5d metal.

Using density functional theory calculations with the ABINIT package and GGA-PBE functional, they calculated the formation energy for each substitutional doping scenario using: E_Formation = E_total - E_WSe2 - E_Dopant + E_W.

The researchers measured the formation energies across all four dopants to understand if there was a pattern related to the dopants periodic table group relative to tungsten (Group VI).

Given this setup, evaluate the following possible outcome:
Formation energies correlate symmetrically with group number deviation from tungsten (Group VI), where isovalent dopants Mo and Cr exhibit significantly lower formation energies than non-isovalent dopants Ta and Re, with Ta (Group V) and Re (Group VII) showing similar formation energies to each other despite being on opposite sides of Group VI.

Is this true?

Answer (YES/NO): NO